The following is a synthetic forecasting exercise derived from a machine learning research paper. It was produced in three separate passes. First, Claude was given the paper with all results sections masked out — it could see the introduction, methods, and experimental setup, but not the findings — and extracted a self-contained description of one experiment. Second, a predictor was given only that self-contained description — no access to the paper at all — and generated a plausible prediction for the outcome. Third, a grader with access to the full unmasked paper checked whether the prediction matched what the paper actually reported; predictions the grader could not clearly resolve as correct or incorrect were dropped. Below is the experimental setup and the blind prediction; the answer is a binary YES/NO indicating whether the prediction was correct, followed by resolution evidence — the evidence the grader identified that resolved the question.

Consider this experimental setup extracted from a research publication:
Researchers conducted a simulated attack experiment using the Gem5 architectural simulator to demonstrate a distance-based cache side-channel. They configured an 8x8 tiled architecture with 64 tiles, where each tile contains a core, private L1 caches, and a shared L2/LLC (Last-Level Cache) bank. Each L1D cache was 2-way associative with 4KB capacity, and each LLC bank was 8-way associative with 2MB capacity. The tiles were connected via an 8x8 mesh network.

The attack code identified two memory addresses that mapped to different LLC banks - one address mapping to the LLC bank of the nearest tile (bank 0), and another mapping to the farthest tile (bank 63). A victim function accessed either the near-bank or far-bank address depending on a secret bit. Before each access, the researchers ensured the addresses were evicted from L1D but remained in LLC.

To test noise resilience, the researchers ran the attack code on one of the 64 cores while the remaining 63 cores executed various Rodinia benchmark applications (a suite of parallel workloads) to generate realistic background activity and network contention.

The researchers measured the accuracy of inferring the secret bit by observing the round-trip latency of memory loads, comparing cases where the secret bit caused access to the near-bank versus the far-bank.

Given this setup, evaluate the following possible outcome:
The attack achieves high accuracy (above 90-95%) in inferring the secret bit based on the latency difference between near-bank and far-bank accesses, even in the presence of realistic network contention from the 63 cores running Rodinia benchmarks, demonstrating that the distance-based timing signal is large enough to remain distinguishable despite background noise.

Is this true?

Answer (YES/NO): YES